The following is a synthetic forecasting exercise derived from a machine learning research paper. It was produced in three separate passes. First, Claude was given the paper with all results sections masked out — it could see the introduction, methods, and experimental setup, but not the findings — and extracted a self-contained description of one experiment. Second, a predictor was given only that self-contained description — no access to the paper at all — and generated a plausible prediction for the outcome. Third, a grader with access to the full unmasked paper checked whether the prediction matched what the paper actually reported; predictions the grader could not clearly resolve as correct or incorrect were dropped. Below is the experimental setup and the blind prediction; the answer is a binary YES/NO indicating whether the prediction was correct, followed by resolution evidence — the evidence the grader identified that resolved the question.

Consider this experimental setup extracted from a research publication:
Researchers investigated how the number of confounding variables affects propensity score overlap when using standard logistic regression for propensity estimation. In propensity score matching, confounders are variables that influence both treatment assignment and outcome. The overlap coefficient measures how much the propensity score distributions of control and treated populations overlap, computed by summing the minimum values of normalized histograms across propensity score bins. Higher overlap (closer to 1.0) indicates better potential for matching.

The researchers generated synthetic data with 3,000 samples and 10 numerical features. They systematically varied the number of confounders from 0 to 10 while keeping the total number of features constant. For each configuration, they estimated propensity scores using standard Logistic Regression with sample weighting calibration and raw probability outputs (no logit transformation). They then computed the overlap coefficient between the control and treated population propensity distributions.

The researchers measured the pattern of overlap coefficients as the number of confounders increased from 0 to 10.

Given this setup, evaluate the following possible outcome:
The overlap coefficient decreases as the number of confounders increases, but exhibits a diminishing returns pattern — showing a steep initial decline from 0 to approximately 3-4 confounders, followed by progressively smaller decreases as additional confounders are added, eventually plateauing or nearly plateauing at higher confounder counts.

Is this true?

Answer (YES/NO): NO